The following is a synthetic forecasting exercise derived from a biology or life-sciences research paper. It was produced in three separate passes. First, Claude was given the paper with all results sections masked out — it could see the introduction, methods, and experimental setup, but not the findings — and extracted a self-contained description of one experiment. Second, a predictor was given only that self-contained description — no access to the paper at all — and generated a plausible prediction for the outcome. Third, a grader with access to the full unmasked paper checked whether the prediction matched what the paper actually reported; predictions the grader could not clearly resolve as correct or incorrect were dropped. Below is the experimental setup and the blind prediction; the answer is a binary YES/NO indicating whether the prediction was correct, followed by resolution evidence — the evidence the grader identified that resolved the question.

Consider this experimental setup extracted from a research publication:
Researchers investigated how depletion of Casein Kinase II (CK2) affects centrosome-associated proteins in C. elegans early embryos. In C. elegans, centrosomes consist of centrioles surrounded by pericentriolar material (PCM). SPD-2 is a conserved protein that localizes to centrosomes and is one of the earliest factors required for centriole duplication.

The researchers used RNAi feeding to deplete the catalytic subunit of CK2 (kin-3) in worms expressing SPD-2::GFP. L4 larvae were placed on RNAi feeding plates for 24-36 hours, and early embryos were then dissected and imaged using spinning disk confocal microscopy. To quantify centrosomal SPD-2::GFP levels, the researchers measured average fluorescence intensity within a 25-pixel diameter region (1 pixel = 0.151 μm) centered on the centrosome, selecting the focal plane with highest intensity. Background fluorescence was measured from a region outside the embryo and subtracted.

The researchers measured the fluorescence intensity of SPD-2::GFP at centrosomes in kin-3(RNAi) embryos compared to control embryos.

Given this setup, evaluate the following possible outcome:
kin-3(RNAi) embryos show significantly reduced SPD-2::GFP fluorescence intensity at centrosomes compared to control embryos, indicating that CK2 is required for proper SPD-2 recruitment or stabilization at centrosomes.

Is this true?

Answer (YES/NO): NO